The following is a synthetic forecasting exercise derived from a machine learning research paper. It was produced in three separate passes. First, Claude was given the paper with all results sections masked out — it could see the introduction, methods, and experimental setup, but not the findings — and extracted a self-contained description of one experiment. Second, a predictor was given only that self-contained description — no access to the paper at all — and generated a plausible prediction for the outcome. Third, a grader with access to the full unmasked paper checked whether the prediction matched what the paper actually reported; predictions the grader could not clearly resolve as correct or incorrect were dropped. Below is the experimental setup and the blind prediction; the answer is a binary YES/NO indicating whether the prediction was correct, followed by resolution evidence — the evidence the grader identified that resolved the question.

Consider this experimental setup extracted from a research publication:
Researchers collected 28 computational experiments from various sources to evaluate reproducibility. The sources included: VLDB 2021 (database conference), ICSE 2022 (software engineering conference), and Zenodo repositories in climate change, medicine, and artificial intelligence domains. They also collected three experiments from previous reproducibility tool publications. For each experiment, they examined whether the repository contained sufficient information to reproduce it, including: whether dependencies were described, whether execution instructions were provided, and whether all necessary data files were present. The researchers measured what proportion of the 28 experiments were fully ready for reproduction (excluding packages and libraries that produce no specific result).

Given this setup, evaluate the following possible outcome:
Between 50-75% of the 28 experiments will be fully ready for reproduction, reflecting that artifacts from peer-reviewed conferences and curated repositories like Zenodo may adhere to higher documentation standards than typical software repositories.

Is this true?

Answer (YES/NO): YES